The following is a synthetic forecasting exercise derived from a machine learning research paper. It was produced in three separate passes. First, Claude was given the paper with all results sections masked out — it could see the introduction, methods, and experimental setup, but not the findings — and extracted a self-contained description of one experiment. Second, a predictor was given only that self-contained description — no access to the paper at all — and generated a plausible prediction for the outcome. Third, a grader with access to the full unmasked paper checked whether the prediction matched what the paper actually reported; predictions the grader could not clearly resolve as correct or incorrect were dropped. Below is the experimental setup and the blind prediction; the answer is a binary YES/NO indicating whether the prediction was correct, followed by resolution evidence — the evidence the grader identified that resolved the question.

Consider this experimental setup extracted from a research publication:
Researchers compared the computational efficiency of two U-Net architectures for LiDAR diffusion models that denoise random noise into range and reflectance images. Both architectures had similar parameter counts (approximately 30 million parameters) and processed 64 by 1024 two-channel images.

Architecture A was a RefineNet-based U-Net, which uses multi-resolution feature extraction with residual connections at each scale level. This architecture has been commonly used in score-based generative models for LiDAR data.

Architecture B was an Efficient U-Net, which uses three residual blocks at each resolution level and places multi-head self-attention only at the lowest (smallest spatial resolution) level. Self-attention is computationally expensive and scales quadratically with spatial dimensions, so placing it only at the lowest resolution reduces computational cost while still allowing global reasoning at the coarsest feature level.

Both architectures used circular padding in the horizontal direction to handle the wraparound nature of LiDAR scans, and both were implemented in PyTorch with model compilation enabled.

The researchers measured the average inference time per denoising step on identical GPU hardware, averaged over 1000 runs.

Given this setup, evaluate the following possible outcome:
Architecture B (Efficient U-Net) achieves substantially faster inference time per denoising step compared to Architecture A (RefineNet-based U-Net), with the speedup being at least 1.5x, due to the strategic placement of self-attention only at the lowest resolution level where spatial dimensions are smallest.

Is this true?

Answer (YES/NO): YES